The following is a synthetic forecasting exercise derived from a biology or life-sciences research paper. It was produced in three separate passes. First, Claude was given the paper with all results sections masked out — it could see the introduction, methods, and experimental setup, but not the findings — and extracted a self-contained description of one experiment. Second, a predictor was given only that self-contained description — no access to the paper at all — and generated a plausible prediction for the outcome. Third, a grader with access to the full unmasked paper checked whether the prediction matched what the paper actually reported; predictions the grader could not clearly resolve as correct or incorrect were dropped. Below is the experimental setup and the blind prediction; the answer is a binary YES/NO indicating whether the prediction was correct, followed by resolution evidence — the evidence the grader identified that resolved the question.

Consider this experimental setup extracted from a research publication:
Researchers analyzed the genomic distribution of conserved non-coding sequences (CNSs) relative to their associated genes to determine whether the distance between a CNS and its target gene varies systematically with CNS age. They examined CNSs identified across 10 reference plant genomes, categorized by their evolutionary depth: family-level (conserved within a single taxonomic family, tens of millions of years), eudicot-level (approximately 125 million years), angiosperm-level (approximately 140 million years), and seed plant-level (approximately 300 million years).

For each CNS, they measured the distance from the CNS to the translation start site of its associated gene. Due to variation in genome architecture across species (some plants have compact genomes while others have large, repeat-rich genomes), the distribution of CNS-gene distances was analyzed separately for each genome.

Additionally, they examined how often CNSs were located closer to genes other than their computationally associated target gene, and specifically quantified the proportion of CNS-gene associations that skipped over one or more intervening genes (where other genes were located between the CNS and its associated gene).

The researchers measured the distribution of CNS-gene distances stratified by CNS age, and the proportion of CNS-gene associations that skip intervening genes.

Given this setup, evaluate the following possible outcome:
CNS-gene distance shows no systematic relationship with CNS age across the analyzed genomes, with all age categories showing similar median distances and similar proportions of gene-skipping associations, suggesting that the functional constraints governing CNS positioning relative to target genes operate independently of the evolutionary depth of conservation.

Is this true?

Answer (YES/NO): NO